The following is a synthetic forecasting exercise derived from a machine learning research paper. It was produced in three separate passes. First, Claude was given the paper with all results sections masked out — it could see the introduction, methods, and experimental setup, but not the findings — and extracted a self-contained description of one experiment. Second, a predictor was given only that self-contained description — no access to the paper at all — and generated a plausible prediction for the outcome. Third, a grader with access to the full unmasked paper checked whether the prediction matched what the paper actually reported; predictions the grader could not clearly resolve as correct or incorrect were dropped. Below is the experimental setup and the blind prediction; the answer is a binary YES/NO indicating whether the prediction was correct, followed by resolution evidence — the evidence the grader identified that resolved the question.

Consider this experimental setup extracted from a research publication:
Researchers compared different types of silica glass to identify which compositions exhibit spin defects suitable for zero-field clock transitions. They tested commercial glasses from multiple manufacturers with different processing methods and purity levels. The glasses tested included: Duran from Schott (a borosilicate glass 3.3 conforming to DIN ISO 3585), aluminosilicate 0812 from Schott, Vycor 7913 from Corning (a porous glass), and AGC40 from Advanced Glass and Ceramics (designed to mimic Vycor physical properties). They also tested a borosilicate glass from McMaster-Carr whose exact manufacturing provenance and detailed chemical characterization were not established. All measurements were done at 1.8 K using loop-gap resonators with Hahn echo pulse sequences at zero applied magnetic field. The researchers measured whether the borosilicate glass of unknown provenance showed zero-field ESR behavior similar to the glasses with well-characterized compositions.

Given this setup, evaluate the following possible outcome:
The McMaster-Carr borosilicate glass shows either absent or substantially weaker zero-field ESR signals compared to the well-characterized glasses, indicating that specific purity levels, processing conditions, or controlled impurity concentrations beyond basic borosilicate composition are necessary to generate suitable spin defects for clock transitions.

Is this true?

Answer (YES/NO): NO